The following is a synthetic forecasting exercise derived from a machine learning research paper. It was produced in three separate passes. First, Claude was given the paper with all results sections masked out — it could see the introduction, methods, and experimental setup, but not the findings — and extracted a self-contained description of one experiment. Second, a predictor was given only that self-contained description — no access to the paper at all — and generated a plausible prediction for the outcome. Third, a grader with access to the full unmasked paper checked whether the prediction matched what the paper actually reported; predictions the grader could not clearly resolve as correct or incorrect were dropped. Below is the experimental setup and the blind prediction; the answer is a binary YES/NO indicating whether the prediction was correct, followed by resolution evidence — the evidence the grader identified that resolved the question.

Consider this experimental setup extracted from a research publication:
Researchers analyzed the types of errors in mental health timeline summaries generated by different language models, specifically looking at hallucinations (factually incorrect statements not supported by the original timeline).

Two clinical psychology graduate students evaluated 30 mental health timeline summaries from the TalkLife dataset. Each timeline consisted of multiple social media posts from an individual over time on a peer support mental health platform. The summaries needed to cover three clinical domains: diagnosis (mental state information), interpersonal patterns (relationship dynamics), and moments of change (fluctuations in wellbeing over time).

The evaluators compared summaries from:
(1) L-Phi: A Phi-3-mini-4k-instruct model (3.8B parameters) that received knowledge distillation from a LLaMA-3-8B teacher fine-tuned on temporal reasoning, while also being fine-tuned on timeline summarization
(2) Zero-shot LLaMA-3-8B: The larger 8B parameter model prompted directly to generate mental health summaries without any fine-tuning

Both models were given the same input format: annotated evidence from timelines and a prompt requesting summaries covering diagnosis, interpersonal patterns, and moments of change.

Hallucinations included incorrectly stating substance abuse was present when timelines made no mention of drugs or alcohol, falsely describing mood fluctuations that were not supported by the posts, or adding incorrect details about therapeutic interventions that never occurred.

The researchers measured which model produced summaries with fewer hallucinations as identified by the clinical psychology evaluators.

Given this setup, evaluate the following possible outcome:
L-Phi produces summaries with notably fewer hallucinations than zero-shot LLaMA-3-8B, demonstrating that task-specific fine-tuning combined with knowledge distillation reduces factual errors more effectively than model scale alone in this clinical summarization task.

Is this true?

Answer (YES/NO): YES